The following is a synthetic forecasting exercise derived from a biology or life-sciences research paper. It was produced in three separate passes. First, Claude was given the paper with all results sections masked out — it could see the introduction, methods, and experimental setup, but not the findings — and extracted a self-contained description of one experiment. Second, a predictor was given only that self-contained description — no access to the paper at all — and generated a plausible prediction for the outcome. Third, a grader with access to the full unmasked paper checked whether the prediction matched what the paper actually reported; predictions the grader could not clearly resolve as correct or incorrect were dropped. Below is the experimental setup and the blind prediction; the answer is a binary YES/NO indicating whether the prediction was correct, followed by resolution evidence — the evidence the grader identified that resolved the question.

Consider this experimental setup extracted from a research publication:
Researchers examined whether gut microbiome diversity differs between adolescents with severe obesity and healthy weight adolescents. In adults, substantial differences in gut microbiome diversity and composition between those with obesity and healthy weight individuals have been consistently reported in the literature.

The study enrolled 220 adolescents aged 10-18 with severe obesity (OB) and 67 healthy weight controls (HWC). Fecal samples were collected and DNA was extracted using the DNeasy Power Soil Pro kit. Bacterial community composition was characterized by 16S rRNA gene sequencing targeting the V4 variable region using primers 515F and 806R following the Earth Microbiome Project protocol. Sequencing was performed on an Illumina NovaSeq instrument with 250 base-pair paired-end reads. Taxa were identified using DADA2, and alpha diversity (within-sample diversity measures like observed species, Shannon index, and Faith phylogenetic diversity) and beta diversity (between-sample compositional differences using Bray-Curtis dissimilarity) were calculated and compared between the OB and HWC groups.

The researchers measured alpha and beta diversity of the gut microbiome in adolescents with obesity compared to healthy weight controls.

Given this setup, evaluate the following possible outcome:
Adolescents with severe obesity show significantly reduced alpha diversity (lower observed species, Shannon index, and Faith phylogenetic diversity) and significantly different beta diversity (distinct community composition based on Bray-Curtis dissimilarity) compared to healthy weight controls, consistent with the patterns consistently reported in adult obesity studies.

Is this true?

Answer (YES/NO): NO